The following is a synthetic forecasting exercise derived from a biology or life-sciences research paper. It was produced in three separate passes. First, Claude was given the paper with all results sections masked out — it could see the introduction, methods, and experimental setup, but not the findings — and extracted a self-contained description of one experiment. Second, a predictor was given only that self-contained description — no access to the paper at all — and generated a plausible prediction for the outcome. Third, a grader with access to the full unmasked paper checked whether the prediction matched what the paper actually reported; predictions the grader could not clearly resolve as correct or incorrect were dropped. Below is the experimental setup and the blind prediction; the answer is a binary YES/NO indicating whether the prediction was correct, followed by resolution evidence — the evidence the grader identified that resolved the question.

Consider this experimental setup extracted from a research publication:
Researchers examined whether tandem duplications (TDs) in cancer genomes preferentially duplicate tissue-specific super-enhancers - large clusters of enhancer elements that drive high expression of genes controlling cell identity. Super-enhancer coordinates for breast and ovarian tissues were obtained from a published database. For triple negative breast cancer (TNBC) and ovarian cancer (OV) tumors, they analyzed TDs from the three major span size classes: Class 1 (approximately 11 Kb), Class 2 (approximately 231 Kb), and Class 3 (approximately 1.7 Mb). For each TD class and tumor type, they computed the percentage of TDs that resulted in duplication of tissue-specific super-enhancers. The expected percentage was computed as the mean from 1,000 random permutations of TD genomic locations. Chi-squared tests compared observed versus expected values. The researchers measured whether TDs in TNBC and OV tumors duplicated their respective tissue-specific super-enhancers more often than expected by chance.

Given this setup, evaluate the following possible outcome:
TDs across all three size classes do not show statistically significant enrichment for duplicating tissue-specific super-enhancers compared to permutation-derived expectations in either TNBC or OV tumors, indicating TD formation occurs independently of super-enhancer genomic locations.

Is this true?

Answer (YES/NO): NO